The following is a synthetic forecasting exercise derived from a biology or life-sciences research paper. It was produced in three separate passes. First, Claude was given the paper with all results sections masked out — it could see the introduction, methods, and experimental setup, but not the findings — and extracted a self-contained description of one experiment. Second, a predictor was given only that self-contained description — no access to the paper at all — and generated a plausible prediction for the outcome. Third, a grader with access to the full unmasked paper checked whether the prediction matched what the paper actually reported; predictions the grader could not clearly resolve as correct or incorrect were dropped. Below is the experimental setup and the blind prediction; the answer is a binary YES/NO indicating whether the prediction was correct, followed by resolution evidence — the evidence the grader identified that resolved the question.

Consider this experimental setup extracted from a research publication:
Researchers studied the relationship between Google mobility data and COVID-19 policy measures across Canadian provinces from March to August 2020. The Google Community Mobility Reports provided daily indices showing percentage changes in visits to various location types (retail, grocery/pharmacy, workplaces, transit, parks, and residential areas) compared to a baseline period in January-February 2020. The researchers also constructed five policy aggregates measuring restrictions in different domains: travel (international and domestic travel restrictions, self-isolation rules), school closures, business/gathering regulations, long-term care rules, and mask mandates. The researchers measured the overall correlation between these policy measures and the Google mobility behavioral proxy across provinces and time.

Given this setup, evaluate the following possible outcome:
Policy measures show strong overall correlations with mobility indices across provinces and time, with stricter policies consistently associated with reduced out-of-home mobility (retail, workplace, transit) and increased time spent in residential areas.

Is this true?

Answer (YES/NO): NO